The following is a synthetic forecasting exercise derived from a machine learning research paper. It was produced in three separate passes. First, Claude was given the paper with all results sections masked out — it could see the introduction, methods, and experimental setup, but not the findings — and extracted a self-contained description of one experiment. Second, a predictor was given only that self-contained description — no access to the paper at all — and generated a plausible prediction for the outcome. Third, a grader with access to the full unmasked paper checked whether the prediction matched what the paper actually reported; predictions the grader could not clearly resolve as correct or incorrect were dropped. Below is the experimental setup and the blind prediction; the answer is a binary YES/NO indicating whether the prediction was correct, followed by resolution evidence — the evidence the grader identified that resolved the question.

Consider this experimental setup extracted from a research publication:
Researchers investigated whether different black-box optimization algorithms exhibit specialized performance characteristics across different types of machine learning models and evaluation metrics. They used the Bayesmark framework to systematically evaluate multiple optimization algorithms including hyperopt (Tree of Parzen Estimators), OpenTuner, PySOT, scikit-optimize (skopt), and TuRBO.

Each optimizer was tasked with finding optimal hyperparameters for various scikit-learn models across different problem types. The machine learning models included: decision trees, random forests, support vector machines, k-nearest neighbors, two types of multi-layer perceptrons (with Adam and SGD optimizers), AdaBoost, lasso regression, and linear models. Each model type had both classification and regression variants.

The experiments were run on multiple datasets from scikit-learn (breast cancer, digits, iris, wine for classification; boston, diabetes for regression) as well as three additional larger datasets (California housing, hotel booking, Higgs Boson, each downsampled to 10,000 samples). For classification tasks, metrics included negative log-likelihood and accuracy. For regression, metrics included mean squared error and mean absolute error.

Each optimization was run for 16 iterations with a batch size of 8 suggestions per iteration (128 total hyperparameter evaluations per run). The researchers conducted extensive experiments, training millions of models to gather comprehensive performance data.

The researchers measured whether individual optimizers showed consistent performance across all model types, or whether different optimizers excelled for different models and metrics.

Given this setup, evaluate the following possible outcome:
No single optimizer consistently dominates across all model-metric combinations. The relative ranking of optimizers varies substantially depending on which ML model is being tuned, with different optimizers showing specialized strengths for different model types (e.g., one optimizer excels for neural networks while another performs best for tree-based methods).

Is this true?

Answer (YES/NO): YES